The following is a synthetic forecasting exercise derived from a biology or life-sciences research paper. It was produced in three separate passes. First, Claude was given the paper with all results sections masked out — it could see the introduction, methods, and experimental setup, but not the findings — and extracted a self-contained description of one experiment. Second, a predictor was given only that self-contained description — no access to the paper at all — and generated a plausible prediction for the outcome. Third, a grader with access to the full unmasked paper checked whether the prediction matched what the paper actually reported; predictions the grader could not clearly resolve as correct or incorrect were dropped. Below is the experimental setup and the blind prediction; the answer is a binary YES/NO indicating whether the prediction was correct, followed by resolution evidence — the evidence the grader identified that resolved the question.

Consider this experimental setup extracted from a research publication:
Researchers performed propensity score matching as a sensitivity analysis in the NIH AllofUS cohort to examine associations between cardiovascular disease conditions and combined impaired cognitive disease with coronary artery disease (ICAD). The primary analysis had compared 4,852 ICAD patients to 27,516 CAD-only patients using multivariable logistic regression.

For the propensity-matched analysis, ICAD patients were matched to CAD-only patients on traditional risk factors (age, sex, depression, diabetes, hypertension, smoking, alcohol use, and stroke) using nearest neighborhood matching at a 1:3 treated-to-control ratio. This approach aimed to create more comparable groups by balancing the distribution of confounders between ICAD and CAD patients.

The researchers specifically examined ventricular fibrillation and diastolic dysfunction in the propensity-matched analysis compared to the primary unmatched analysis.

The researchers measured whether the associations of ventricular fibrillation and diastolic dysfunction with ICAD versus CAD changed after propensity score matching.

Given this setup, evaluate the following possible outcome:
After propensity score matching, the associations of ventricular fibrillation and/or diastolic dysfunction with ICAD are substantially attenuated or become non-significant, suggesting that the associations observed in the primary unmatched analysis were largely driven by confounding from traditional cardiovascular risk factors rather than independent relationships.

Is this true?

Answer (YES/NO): NO